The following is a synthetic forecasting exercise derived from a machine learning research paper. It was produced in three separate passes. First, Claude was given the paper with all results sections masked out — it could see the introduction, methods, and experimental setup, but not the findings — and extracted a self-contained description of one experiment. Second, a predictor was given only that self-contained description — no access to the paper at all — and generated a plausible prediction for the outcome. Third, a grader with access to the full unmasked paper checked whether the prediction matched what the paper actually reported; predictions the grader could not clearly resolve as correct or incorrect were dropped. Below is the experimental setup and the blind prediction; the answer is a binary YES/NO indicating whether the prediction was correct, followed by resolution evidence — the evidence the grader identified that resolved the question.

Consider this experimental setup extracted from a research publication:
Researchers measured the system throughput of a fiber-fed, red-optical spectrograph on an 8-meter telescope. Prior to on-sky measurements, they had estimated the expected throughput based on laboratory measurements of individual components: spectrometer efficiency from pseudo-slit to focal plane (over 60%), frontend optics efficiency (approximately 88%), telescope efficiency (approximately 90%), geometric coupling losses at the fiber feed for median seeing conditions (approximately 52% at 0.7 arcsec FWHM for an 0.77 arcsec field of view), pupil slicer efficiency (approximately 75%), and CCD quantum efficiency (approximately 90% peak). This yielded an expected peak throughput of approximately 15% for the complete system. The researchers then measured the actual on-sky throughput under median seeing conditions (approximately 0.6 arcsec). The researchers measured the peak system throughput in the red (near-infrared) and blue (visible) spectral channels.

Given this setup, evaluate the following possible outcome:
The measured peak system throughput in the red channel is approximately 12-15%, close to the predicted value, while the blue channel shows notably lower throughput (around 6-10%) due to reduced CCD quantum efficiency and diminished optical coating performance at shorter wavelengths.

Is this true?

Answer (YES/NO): NO